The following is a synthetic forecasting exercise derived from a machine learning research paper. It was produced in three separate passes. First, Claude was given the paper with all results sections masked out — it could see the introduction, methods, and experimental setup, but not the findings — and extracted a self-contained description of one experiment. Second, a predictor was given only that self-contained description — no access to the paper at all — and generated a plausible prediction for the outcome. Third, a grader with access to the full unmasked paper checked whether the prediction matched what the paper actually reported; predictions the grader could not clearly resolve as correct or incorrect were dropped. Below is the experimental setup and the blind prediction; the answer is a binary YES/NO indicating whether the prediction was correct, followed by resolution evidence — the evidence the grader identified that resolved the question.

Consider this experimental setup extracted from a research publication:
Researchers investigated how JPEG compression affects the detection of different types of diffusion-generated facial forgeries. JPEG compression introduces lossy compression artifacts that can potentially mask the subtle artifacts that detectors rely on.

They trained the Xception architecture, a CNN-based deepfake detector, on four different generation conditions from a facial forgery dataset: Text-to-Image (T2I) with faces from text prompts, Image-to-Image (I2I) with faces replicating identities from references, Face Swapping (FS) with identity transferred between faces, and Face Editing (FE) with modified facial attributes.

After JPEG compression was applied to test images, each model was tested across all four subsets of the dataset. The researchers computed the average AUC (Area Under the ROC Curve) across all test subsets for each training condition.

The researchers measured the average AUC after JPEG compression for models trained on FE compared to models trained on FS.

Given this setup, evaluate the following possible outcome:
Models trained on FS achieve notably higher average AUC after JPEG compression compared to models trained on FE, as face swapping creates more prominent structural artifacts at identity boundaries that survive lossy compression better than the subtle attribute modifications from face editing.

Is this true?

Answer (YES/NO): NO